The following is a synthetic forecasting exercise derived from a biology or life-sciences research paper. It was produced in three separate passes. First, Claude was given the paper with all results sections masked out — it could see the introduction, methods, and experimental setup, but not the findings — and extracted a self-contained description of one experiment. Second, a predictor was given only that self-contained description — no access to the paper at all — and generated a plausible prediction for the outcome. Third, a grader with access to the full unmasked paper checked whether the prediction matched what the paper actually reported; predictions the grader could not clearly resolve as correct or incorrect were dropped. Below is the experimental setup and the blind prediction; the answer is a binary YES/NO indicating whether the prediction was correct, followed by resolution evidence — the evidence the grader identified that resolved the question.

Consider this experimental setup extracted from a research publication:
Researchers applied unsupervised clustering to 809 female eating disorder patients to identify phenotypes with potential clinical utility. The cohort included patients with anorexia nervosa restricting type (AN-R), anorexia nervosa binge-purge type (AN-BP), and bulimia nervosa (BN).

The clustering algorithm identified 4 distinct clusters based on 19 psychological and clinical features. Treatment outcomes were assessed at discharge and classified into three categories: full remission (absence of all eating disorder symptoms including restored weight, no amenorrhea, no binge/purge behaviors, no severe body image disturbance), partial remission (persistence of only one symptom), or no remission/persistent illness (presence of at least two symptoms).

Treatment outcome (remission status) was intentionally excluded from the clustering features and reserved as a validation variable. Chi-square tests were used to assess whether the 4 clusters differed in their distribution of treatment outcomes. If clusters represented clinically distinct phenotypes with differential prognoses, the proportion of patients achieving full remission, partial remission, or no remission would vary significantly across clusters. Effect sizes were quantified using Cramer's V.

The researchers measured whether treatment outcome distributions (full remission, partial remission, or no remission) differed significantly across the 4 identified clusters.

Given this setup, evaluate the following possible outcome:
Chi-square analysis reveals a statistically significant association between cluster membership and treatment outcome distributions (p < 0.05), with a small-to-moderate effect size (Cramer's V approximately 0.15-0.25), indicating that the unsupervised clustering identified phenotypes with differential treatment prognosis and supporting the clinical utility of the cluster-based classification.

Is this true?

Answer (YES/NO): NO